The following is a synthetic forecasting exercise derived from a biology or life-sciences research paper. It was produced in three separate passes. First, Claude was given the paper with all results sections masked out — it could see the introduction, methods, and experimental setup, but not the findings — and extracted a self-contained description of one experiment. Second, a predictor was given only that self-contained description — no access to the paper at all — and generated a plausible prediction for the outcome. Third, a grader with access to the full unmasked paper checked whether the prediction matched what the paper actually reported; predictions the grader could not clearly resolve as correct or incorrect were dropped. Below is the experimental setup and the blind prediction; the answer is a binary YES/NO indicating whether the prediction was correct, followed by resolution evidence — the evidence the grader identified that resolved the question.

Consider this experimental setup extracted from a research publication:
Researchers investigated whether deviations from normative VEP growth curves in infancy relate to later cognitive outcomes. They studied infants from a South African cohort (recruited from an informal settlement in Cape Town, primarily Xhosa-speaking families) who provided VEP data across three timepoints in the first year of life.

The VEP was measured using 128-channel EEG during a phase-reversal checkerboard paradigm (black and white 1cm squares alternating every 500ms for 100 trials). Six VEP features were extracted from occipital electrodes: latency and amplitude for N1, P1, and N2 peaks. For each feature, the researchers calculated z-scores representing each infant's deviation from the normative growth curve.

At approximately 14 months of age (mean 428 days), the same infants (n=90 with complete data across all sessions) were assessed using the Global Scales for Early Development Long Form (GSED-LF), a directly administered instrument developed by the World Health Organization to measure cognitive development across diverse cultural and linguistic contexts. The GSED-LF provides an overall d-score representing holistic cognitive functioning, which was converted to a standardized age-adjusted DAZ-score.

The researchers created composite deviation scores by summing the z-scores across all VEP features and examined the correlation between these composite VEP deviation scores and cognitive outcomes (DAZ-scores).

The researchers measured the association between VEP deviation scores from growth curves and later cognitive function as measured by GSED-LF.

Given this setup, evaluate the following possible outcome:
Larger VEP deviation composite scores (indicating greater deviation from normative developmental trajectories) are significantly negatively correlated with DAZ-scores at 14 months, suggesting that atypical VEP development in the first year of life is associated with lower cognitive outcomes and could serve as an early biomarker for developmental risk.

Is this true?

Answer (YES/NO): NO